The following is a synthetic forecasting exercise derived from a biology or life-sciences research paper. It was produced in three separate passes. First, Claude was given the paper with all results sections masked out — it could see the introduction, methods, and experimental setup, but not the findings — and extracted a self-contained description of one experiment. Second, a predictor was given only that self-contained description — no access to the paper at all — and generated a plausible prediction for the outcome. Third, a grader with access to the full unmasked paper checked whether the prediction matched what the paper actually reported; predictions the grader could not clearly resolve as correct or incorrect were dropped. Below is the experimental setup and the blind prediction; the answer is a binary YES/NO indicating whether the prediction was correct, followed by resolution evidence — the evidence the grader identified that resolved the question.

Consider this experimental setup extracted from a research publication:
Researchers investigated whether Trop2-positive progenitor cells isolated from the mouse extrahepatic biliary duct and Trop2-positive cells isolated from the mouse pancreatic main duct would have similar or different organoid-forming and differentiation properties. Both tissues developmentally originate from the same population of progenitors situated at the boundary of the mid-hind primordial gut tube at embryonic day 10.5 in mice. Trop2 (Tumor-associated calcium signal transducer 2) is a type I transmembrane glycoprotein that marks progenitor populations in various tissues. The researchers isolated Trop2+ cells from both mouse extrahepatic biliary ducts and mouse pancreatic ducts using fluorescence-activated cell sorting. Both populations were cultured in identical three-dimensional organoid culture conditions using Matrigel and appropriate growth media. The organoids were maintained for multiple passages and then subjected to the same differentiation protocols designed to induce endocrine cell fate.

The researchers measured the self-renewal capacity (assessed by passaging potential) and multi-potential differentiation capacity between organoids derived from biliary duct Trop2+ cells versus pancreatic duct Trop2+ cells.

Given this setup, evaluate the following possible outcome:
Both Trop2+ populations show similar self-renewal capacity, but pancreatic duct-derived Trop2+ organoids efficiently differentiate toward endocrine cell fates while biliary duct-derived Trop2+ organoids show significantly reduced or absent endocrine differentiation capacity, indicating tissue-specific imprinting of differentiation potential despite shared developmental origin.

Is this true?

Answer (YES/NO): NO